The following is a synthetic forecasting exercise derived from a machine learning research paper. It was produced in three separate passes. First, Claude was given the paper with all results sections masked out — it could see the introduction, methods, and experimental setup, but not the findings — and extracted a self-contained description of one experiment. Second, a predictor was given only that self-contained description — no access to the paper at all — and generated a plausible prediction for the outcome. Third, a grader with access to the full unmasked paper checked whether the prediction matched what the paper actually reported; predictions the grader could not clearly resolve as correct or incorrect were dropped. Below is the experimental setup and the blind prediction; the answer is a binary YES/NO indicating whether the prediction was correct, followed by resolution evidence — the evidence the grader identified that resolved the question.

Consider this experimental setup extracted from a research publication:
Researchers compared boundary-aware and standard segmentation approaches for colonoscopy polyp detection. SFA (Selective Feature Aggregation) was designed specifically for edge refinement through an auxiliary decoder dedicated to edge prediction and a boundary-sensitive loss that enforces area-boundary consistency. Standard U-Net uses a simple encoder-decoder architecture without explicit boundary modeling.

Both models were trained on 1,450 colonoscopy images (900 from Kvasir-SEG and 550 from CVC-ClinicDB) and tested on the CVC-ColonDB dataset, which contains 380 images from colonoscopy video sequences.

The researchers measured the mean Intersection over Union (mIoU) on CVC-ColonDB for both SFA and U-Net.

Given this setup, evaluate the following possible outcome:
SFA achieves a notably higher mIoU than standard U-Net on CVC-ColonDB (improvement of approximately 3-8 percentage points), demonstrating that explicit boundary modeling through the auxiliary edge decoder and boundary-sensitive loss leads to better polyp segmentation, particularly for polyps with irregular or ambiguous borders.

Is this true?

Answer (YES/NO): NO